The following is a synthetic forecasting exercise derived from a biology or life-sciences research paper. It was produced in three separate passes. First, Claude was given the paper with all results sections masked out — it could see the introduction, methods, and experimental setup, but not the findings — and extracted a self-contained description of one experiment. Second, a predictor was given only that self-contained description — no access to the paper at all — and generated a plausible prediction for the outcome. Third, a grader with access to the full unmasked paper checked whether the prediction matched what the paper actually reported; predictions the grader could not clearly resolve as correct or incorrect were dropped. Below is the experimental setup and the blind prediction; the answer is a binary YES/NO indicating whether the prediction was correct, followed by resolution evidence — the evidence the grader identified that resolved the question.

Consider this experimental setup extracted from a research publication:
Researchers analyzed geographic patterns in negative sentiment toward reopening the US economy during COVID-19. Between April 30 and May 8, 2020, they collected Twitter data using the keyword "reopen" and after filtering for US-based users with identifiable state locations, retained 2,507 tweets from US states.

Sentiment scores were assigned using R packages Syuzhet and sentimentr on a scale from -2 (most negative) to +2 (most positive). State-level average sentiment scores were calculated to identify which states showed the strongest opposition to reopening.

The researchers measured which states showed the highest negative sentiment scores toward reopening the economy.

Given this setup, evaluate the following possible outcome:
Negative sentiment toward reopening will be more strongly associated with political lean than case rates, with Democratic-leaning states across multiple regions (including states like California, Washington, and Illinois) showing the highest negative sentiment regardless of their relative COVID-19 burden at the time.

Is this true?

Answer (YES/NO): NO